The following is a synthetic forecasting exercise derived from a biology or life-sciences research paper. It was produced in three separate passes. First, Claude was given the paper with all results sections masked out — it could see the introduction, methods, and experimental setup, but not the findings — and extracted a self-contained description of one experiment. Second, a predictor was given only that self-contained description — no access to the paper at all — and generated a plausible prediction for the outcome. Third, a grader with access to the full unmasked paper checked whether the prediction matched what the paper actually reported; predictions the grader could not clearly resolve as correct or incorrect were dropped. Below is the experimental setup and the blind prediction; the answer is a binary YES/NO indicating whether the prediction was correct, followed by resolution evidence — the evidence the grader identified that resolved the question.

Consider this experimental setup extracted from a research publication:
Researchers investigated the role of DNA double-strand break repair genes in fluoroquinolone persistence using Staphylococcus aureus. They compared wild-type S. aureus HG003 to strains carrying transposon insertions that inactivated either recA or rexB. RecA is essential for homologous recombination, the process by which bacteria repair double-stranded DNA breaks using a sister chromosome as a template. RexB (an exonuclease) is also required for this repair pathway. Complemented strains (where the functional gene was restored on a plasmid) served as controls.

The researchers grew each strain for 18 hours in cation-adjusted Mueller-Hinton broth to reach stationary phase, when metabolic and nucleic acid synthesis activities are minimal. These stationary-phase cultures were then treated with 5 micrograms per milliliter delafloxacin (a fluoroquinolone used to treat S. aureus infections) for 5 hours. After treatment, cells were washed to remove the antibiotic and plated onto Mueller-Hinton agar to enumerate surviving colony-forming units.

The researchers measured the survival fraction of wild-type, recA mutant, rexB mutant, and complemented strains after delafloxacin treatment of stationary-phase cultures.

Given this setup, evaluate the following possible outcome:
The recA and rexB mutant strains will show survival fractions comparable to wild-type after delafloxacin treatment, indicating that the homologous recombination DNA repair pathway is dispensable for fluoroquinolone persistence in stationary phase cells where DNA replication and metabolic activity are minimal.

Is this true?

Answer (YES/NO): NO